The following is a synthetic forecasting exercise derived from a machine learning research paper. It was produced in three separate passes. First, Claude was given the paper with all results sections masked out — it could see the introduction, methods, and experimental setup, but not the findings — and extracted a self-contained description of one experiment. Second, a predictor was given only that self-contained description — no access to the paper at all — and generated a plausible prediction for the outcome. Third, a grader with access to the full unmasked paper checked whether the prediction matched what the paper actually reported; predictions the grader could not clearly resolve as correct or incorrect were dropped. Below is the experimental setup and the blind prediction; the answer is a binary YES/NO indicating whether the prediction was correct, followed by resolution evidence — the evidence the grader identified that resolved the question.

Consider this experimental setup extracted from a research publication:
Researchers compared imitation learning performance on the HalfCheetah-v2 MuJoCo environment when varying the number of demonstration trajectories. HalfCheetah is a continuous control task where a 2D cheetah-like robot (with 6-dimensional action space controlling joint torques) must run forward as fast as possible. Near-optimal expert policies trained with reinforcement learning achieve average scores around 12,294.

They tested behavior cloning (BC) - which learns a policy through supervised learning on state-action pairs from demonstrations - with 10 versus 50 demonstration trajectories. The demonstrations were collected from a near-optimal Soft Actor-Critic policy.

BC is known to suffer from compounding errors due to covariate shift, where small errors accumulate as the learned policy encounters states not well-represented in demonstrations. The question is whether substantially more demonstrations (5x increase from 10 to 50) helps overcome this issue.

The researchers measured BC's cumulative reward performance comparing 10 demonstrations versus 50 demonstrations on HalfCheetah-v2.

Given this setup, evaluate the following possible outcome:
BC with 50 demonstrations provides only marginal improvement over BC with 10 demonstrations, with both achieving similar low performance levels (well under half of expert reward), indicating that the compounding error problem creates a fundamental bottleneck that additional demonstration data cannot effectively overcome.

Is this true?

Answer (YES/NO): NO